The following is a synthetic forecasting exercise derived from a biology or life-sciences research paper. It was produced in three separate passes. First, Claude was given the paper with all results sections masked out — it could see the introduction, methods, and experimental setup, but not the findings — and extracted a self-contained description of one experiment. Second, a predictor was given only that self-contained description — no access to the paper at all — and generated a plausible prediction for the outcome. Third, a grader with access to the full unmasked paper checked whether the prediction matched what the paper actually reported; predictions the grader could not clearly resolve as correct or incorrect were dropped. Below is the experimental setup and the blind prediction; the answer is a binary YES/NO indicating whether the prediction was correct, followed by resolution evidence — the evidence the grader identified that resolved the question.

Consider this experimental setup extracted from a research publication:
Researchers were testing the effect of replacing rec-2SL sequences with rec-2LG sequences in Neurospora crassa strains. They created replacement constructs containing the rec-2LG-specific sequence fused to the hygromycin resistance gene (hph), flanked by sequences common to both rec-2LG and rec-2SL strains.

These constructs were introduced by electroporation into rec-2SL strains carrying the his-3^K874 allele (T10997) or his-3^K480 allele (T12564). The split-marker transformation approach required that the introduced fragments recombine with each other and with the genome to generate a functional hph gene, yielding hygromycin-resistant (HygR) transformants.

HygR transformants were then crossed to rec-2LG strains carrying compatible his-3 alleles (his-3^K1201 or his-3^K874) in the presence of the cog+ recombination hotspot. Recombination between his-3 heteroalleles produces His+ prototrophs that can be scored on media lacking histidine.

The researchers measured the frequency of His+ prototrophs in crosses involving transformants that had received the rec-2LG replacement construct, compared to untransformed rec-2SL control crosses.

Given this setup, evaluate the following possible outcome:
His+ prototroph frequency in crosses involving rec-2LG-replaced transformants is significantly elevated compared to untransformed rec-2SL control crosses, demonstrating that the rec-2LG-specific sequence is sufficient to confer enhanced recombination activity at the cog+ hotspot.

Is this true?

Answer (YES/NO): NO